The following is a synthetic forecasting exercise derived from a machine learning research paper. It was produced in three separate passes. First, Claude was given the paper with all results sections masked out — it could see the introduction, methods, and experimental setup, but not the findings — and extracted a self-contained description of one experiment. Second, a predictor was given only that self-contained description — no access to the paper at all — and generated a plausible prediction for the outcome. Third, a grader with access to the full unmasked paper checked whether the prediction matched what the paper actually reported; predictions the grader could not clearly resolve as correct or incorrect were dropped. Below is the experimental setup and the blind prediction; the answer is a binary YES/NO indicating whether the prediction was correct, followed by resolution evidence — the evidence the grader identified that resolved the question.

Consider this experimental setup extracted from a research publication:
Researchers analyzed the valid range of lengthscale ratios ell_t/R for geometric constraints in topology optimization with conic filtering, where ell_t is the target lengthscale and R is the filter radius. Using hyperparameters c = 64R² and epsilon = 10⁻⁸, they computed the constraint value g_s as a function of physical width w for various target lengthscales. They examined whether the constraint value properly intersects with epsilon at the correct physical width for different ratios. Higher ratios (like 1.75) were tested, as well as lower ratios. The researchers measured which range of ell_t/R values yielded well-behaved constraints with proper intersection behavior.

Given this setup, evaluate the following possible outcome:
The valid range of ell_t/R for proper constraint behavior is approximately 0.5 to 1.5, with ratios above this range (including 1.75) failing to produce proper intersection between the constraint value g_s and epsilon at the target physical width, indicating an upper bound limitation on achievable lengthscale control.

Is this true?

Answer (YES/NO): NO